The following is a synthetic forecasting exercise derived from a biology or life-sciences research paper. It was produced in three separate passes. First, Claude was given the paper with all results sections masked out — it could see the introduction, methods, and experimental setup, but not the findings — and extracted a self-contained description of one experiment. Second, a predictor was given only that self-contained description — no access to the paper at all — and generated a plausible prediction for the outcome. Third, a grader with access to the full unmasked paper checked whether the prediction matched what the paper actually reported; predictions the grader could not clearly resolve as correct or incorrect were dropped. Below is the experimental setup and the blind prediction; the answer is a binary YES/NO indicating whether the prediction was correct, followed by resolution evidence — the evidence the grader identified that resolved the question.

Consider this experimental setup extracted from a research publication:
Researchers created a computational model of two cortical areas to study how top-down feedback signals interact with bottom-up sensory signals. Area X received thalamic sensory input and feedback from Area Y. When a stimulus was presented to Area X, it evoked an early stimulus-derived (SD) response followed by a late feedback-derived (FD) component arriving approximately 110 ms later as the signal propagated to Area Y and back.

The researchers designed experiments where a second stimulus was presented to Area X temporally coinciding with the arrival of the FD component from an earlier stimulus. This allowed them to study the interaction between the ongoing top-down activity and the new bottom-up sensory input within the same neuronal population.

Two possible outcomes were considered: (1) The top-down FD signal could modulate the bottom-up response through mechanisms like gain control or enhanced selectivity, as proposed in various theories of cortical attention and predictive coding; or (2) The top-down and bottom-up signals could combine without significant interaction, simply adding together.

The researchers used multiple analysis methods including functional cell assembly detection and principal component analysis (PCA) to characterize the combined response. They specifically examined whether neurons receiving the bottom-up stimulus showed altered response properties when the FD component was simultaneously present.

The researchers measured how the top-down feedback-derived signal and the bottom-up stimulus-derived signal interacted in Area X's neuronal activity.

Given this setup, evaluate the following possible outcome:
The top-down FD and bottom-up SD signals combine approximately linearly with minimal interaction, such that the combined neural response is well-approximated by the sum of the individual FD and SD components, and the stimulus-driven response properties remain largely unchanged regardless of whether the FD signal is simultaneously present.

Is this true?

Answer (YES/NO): YES